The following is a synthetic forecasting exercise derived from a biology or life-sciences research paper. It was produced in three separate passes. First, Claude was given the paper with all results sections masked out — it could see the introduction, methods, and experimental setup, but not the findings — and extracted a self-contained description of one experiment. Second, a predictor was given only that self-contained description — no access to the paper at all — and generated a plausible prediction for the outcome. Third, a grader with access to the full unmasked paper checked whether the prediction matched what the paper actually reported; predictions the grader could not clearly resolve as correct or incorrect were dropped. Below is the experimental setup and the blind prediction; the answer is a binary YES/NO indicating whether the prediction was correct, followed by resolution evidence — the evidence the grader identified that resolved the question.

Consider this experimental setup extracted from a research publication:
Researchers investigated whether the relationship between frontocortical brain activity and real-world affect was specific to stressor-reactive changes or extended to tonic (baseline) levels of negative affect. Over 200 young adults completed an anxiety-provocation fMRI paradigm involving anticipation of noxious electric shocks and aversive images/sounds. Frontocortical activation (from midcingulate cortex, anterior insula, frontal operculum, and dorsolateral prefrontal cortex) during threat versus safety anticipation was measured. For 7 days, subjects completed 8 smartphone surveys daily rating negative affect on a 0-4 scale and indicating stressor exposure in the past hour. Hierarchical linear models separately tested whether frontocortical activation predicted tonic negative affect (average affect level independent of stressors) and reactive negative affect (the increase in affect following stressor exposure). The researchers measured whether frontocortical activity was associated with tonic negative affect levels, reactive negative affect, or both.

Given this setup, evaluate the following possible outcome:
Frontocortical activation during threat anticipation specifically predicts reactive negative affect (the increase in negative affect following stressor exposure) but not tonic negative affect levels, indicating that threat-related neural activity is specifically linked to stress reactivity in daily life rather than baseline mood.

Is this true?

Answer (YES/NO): YES